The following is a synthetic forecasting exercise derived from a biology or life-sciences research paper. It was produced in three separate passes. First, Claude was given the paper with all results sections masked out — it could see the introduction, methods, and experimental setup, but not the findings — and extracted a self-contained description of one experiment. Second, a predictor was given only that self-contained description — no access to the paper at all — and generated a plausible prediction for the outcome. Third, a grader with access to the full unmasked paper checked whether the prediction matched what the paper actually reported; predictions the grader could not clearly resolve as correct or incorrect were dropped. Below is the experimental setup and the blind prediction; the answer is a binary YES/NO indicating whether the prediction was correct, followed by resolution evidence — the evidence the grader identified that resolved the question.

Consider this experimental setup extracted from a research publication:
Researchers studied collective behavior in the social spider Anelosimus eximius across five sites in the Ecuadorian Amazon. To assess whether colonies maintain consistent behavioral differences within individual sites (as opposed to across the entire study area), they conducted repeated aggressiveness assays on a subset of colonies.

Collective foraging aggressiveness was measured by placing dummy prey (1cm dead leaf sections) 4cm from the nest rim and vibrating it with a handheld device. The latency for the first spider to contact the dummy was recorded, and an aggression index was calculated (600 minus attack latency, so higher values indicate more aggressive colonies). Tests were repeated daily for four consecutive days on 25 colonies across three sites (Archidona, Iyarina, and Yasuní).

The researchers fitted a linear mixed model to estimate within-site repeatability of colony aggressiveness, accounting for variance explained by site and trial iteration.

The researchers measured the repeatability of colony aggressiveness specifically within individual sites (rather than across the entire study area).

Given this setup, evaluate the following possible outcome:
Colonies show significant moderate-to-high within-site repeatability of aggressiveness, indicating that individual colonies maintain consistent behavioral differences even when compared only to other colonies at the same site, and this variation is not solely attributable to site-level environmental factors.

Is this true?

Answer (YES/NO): NO